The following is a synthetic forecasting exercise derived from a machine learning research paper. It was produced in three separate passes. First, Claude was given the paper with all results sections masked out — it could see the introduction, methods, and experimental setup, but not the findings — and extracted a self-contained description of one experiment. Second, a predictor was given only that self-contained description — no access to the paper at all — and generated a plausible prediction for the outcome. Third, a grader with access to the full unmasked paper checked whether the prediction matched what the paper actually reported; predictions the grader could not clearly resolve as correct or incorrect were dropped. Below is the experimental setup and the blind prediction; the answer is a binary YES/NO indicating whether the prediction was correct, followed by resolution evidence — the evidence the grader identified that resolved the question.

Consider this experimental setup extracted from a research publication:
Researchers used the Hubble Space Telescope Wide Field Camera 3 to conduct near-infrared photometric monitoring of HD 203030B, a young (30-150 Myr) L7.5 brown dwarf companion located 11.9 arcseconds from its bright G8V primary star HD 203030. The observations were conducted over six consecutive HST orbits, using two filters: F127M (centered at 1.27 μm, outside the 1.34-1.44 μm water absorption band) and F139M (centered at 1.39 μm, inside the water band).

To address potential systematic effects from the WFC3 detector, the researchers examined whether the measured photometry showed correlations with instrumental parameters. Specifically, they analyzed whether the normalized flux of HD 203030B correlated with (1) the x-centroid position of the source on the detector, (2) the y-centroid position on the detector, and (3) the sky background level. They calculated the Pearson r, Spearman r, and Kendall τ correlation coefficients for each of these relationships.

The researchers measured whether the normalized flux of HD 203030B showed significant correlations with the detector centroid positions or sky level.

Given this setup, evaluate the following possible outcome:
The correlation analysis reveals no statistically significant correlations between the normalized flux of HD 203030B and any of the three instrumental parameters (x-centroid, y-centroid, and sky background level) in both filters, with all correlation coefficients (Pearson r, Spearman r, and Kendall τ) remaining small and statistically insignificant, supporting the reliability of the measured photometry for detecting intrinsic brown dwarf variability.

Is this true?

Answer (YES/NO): YES